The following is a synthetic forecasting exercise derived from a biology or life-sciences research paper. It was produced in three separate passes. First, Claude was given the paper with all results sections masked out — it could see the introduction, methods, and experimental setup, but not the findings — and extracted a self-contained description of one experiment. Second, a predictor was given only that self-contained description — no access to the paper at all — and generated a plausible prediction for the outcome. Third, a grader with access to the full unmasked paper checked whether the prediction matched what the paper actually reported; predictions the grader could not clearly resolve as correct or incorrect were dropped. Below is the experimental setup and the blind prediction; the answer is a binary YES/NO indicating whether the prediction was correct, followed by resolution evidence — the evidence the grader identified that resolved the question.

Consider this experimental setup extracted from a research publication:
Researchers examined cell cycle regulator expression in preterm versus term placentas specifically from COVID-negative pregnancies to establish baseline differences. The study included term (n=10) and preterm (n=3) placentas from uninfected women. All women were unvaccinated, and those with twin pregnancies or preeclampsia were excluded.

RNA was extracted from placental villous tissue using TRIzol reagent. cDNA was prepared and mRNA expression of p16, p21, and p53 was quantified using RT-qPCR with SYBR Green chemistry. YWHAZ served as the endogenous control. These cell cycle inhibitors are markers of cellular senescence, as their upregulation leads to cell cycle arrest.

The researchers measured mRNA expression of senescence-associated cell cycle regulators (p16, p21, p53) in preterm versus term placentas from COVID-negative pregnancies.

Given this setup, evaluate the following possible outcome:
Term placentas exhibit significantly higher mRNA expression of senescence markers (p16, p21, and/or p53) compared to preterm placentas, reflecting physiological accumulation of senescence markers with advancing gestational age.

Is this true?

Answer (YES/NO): NO